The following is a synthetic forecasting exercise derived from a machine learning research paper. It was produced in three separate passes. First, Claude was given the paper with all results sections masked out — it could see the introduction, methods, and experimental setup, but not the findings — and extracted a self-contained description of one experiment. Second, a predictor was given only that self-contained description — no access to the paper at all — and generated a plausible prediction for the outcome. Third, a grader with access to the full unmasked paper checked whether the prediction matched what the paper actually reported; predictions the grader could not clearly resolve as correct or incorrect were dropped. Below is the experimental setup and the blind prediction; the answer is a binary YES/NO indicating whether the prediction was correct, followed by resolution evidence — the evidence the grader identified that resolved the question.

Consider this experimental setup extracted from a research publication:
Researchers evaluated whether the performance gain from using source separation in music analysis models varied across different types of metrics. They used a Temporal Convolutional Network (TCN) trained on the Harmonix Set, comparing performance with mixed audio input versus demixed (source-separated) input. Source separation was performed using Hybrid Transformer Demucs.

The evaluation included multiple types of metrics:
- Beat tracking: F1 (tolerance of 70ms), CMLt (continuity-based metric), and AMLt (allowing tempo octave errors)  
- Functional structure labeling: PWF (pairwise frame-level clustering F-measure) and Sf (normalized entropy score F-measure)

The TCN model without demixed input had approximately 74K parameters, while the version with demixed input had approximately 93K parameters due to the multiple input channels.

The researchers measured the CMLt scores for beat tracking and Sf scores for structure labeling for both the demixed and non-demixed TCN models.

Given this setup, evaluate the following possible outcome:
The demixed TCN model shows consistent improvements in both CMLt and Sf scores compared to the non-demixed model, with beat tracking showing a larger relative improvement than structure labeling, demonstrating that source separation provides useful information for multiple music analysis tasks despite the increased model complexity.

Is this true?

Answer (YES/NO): NO